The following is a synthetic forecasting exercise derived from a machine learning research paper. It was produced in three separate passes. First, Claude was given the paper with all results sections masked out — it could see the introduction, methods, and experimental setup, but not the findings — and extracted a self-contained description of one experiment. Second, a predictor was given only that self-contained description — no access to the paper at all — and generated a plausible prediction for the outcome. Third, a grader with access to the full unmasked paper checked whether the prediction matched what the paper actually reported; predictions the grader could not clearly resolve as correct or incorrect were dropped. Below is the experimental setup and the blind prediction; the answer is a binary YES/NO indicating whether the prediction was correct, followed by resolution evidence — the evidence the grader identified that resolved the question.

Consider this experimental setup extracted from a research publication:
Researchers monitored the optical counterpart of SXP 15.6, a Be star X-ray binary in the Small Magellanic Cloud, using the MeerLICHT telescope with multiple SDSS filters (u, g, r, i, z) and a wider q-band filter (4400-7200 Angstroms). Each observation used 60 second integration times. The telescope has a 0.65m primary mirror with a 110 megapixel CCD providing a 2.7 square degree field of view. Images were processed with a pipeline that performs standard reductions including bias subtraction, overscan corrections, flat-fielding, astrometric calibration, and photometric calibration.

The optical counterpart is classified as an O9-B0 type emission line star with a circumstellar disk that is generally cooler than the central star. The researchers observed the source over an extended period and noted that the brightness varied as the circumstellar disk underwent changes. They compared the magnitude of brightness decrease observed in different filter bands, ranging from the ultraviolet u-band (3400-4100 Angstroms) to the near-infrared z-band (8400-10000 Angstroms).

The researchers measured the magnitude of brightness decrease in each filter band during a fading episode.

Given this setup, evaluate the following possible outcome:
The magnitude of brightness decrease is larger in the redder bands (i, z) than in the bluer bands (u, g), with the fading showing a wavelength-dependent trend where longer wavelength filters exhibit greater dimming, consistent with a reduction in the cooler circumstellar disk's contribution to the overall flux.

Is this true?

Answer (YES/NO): YES